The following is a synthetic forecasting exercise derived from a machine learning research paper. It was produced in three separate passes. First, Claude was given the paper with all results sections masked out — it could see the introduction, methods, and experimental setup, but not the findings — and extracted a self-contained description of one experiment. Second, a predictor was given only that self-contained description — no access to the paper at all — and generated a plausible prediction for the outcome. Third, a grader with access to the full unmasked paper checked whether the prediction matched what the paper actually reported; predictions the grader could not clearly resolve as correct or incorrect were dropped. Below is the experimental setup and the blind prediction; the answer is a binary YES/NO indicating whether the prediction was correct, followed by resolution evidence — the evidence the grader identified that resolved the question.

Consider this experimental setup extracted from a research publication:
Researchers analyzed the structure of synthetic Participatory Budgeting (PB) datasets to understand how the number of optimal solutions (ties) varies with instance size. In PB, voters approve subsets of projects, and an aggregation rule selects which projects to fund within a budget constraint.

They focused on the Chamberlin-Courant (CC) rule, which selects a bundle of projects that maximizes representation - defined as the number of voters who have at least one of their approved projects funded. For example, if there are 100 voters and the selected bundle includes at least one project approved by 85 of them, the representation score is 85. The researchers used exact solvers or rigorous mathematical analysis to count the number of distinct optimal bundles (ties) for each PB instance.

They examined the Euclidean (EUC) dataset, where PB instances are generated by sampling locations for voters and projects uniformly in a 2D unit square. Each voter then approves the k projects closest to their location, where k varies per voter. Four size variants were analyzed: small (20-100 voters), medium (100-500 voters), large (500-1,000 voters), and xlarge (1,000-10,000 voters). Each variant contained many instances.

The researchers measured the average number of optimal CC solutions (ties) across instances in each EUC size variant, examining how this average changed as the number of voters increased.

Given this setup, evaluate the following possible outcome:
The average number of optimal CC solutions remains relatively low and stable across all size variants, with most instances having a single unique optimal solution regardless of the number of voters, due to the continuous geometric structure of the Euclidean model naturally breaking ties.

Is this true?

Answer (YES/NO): NO